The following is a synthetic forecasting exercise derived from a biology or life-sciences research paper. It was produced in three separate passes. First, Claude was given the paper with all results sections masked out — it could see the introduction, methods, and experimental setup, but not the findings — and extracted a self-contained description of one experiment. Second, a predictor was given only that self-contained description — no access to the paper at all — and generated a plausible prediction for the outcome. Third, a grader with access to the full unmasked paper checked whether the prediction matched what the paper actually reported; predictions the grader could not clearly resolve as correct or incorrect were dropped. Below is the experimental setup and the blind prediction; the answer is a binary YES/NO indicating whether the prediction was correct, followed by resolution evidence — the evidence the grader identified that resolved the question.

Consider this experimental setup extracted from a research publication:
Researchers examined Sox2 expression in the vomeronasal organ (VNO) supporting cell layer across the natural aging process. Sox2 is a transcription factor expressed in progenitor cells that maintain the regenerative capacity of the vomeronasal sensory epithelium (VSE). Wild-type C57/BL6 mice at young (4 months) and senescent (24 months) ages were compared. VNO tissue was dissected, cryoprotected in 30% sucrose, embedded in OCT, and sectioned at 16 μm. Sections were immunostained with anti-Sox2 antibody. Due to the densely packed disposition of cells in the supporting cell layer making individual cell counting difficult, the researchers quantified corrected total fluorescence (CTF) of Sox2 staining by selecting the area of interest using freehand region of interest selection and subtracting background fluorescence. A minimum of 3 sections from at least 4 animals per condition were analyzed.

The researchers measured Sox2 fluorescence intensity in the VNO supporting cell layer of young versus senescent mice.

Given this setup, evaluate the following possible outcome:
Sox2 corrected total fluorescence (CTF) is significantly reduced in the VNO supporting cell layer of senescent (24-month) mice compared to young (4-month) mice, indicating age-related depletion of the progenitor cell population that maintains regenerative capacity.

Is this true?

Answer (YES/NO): YES